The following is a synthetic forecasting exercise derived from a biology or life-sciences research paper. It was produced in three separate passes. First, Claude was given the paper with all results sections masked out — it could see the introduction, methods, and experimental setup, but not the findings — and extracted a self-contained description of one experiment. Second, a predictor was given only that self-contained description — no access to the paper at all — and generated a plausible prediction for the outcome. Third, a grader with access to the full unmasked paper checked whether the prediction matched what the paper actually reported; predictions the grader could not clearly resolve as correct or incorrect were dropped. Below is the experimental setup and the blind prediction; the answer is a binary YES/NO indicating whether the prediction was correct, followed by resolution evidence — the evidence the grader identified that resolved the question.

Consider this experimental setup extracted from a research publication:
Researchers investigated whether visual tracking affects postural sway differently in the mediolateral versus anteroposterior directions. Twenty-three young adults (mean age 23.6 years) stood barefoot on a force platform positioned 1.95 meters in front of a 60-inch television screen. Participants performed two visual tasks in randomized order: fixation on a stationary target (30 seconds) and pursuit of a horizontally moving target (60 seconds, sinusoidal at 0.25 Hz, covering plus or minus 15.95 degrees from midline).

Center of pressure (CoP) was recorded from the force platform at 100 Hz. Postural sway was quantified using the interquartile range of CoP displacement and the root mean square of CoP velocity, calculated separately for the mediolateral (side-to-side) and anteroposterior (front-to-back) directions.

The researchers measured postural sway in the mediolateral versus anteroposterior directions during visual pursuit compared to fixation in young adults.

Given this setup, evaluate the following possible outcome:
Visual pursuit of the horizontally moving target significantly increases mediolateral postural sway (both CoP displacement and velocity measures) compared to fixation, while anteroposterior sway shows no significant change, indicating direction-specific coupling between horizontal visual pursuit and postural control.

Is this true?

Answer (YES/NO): NO